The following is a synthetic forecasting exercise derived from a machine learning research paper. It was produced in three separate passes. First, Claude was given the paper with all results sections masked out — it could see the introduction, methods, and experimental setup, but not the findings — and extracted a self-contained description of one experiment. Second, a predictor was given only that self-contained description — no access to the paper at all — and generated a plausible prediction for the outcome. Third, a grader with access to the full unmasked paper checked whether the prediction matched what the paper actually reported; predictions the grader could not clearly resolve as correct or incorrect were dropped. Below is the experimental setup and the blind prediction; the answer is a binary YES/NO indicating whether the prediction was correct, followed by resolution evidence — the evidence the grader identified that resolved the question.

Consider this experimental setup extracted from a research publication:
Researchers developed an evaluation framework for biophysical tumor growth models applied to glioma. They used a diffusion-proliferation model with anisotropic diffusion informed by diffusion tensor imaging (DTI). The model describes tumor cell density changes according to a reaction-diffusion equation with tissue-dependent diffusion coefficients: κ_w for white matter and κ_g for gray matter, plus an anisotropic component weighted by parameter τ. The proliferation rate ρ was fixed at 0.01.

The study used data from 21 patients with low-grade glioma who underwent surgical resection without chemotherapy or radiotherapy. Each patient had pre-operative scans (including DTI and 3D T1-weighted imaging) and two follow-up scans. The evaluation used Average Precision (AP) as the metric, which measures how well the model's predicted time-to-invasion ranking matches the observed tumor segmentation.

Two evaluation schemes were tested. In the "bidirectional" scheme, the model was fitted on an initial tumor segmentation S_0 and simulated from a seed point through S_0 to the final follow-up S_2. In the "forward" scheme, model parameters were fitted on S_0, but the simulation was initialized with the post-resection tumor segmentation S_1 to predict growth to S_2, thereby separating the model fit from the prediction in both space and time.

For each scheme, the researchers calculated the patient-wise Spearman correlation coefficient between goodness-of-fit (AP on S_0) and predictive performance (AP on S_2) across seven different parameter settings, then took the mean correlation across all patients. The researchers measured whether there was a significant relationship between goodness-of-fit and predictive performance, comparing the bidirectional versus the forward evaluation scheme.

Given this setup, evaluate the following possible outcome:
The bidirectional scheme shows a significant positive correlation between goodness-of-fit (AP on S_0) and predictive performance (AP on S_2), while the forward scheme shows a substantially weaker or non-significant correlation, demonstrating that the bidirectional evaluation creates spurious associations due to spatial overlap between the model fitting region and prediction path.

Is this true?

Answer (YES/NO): NO